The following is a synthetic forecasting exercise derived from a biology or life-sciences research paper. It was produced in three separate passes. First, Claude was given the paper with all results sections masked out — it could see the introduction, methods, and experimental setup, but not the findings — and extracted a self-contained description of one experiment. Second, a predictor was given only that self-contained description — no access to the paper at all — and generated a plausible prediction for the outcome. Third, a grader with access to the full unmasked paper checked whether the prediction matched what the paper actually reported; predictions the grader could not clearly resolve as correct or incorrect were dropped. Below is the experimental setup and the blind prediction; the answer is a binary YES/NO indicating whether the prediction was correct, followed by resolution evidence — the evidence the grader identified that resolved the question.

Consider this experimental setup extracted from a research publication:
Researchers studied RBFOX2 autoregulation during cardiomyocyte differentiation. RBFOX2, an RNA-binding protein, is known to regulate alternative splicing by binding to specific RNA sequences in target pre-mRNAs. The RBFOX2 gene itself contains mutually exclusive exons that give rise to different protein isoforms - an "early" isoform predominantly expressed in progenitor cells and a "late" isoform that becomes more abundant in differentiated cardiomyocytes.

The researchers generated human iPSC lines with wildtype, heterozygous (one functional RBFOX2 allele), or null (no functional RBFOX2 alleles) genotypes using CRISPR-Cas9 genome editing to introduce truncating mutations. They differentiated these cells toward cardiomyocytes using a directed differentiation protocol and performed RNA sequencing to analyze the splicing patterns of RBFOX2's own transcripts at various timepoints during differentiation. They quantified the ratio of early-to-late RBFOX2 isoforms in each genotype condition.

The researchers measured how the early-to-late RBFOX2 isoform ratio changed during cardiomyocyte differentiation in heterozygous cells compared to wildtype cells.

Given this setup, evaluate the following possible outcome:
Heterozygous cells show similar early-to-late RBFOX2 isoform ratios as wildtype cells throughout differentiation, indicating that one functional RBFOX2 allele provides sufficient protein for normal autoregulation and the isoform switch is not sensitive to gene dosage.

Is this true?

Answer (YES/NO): NO